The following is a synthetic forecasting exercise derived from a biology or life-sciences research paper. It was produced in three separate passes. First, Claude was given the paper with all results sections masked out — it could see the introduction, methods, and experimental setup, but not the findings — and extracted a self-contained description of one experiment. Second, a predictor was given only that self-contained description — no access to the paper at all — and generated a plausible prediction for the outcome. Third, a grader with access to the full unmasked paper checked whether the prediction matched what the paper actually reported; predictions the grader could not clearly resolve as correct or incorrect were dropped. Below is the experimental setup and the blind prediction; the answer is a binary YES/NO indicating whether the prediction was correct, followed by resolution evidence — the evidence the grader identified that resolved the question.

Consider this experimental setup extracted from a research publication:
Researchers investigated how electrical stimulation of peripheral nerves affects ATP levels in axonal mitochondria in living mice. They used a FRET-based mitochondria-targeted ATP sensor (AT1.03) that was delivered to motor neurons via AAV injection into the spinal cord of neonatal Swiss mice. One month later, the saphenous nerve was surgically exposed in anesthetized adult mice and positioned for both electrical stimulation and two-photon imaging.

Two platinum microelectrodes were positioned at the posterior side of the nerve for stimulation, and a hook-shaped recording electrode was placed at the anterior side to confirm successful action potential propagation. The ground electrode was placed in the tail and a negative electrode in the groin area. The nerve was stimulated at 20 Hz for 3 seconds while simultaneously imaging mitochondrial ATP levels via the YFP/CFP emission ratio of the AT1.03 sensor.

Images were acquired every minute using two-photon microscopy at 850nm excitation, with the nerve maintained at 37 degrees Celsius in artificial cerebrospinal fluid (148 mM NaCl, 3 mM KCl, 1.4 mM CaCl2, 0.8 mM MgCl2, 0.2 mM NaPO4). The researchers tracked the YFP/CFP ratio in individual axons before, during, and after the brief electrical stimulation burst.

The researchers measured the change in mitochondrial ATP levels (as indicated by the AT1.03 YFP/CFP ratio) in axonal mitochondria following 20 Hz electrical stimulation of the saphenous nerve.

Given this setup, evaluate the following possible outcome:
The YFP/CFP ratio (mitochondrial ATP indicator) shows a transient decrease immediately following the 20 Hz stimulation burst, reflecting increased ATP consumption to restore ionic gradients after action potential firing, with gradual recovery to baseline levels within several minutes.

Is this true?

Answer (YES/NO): NO